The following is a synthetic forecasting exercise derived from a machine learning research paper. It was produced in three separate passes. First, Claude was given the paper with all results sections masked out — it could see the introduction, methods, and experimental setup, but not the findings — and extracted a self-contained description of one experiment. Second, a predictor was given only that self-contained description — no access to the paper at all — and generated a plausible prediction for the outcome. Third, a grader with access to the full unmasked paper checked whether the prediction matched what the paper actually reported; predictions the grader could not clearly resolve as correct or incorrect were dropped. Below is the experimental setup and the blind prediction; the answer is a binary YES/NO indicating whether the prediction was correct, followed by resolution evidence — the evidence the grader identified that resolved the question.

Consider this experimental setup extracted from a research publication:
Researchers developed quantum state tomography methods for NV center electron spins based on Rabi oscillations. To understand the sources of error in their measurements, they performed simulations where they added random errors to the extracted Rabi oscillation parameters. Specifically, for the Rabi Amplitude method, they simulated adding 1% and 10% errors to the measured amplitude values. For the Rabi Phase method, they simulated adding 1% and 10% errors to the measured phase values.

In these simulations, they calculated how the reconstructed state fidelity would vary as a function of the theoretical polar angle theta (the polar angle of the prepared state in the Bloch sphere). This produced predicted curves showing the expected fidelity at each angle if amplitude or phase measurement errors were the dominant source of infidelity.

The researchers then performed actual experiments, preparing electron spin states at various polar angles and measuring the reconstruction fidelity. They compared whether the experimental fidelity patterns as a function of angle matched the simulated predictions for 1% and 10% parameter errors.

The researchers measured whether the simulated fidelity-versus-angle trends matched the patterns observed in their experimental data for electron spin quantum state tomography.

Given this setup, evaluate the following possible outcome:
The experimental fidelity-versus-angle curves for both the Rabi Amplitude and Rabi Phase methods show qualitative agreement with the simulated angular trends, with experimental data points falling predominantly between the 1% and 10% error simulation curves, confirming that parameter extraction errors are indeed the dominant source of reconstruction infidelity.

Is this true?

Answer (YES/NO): NO